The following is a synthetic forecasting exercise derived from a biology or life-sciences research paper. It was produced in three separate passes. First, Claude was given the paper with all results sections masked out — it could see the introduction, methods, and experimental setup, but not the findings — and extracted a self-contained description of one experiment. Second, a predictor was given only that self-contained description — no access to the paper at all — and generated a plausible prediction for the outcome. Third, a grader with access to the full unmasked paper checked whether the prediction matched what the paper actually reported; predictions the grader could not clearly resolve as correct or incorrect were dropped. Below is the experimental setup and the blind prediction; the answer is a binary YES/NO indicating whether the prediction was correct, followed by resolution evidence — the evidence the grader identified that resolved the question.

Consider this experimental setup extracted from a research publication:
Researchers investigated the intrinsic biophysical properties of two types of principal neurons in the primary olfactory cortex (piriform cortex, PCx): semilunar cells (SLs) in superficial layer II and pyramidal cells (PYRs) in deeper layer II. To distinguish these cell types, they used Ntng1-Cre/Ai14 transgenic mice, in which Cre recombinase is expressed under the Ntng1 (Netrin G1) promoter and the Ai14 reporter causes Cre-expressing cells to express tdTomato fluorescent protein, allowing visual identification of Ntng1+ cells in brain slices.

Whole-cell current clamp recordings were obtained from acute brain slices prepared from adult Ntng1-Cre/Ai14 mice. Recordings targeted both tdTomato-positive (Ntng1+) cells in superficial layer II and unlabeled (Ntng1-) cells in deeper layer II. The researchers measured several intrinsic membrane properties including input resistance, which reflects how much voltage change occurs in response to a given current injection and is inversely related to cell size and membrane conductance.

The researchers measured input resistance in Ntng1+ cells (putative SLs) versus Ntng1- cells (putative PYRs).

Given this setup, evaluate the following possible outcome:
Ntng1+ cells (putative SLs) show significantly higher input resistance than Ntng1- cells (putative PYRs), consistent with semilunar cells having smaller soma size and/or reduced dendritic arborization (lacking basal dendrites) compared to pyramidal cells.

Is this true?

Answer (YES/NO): YES